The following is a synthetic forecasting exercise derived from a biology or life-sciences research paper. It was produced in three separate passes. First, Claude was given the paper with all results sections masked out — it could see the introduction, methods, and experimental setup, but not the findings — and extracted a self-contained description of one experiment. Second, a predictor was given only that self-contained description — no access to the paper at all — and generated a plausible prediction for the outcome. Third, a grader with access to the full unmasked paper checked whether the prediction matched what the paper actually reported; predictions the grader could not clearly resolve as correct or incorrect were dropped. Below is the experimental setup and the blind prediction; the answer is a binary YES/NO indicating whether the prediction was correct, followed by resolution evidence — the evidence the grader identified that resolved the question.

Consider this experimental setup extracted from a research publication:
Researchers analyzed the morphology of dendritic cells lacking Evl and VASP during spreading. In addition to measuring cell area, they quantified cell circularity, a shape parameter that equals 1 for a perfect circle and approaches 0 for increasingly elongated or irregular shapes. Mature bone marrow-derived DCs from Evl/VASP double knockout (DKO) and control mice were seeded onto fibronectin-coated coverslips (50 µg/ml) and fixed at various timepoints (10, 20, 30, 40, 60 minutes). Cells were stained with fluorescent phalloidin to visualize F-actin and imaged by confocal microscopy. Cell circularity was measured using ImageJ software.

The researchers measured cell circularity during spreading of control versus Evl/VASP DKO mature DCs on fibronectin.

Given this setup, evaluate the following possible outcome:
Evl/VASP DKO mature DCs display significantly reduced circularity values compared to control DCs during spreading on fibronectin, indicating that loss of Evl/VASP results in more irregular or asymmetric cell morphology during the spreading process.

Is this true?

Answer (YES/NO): NO